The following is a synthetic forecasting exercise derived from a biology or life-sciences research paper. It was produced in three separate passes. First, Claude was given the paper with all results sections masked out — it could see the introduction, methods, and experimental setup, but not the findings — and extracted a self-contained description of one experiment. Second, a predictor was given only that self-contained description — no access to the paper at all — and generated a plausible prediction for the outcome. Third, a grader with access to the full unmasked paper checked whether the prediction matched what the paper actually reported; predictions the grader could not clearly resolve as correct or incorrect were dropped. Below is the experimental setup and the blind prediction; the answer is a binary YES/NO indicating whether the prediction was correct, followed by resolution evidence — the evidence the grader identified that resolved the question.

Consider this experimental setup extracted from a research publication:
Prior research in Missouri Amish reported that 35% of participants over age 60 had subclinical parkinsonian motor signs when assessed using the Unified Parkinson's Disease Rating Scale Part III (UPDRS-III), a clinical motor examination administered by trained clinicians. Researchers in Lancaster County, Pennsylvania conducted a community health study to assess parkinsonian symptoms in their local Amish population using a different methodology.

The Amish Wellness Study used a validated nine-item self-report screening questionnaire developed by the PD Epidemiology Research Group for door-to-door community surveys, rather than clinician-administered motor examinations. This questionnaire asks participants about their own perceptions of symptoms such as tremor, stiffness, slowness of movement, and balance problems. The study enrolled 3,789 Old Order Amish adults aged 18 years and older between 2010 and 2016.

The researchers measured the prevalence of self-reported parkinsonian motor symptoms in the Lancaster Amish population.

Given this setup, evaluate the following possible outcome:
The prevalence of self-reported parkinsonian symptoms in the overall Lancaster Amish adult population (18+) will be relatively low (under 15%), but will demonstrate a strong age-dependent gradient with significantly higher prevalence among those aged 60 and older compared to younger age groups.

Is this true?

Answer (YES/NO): YES